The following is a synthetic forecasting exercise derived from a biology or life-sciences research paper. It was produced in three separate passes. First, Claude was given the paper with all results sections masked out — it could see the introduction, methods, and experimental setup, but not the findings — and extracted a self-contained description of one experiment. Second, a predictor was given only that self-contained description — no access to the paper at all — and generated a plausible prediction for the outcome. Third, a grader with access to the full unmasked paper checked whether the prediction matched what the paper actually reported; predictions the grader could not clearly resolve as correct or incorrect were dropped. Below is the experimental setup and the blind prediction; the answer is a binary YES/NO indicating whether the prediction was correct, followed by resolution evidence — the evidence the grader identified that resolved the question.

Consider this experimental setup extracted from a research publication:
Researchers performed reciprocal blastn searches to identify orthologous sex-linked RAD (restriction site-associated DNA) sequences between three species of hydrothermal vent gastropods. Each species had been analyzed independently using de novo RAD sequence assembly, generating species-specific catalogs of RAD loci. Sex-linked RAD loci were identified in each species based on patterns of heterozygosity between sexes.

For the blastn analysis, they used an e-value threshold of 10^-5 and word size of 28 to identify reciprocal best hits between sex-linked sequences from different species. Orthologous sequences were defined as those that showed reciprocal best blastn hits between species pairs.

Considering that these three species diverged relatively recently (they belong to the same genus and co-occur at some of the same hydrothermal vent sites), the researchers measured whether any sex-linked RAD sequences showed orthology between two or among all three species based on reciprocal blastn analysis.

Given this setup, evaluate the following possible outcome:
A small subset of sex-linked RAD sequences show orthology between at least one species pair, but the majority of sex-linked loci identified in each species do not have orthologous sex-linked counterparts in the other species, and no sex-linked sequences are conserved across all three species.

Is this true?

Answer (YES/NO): NO